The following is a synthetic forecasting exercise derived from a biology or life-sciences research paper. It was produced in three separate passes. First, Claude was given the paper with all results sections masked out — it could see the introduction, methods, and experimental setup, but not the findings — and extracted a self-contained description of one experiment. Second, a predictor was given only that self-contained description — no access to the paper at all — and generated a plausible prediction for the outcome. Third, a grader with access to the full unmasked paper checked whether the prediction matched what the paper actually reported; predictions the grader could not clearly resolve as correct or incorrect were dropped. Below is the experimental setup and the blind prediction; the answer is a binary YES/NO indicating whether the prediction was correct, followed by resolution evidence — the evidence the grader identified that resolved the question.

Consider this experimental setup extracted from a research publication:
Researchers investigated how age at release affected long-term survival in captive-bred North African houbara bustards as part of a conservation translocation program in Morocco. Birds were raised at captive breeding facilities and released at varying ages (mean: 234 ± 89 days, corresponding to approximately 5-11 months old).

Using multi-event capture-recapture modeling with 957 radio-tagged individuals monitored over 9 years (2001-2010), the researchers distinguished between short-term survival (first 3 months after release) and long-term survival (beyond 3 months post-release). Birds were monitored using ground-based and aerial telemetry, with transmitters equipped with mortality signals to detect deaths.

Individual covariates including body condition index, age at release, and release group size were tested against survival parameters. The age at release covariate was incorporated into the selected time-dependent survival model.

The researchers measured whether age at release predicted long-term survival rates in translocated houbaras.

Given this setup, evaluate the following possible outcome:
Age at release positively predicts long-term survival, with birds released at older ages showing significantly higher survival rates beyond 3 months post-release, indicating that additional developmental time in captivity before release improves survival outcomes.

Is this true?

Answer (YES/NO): NO